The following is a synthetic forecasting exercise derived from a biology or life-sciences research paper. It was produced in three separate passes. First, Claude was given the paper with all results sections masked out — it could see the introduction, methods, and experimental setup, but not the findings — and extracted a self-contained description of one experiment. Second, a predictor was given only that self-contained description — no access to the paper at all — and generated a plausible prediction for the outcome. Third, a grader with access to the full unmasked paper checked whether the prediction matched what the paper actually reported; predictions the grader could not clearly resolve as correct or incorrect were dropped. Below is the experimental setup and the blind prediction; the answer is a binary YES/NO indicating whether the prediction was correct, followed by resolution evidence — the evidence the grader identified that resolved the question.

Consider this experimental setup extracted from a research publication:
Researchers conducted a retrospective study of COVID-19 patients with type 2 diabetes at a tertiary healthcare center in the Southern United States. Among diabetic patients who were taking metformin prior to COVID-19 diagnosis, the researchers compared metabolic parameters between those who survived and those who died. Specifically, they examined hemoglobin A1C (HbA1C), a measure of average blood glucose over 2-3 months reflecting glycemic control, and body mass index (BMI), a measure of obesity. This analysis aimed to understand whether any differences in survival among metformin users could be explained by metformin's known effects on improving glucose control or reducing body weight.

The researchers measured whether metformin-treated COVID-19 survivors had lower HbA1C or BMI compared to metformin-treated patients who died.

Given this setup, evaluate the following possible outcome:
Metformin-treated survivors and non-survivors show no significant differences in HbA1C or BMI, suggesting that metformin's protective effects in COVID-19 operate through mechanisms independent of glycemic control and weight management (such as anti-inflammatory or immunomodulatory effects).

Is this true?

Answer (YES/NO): YES